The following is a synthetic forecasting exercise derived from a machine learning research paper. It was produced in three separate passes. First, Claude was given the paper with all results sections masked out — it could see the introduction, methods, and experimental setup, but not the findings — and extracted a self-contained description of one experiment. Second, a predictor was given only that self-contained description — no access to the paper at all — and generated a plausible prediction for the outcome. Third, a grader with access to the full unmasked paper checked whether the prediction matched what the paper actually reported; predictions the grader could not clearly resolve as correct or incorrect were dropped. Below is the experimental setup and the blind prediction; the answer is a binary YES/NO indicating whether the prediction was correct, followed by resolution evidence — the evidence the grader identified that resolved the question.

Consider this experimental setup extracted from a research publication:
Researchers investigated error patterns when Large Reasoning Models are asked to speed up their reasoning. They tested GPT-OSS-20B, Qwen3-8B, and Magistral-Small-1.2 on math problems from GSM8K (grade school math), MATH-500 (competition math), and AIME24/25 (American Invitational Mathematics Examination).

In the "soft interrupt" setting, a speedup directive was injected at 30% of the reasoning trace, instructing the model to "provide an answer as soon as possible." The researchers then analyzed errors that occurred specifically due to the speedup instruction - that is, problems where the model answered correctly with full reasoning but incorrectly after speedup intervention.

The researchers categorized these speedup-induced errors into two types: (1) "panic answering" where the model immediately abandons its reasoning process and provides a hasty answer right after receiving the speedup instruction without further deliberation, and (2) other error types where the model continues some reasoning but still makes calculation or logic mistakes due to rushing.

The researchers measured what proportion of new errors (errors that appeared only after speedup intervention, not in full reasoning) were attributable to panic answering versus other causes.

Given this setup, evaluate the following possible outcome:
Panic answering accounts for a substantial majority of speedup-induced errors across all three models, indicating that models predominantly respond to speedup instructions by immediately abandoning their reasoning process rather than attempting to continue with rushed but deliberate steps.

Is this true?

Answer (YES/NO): NO